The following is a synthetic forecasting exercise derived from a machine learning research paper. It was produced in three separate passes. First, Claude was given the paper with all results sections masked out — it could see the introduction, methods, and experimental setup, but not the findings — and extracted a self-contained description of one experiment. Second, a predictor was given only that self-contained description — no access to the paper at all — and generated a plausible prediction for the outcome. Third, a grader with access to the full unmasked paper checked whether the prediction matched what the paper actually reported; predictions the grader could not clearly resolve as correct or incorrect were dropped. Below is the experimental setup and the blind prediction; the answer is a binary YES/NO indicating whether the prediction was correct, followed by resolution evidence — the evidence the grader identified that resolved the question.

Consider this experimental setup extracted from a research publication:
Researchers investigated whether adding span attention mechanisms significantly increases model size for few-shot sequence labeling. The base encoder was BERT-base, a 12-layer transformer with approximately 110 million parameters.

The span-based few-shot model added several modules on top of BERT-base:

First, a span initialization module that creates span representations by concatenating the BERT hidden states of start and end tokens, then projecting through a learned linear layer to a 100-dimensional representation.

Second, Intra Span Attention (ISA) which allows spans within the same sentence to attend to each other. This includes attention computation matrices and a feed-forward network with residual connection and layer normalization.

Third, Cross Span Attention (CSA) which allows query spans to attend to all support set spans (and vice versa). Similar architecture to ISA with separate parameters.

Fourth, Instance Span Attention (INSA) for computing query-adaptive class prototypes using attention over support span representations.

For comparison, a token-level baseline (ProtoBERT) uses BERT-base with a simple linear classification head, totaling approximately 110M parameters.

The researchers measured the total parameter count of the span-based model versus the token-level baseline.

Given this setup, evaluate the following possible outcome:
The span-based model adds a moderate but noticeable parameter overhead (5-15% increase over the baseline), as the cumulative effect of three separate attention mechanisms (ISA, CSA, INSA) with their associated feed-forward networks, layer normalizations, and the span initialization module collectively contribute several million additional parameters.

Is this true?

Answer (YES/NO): NO